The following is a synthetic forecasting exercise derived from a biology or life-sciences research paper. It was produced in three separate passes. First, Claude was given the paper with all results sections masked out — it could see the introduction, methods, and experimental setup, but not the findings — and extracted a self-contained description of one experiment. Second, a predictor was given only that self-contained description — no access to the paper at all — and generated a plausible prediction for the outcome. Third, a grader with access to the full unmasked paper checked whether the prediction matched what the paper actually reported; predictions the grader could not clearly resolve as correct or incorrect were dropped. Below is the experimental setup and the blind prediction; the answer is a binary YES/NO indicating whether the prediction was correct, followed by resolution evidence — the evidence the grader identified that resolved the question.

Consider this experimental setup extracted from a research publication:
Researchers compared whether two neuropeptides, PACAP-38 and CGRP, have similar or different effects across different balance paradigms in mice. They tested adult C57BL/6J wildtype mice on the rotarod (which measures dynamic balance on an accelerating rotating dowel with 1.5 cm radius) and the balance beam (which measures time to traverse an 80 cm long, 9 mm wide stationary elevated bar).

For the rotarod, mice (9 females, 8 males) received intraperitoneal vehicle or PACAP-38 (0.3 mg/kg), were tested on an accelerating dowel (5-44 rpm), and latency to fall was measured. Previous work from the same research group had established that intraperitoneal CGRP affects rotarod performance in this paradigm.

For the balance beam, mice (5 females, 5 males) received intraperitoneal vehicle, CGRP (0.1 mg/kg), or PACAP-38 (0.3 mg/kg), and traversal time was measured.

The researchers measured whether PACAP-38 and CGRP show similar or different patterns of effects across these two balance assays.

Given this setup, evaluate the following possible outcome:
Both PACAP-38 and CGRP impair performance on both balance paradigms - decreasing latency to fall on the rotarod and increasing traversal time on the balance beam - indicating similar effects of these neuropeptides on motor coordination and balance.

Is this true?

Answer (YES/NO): NO